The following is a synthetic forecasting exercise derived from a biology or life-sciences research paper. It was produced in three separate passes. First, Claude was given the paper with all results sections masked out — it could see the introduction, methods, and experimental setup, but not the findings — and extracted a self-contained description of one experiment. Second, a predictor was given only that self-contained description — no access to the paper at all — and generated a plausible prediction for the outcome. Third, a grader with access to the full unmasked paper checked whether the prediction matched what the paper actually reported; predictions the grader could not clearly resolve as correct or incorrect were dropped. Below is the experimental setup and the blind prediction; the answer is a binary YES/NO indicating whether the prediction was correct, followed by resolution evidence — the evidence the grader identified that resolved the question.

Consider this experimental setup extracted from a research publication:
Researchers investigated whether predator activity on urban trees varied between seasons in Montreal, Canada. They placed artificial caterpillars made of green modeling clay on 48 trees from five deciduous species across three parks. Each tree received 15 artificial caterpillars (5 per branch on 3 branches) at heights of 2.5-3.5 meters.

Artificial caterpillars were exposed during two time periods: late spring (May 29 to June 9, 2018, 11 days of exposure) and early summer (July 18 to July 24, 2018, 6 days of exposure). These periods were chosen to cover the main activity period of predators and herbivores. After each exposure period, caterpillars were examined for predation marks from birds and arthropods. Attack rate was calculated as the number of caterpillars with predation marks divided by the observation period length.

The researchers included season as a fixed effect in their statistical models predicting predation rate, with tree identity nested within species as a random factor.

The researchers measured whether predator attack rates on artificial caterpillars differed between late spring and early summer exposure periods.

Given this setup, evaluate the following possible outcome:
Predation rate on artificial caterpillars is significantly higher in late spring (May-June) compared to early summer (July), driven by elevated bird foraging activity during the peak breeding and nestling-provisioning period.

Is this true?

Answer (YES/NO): YES